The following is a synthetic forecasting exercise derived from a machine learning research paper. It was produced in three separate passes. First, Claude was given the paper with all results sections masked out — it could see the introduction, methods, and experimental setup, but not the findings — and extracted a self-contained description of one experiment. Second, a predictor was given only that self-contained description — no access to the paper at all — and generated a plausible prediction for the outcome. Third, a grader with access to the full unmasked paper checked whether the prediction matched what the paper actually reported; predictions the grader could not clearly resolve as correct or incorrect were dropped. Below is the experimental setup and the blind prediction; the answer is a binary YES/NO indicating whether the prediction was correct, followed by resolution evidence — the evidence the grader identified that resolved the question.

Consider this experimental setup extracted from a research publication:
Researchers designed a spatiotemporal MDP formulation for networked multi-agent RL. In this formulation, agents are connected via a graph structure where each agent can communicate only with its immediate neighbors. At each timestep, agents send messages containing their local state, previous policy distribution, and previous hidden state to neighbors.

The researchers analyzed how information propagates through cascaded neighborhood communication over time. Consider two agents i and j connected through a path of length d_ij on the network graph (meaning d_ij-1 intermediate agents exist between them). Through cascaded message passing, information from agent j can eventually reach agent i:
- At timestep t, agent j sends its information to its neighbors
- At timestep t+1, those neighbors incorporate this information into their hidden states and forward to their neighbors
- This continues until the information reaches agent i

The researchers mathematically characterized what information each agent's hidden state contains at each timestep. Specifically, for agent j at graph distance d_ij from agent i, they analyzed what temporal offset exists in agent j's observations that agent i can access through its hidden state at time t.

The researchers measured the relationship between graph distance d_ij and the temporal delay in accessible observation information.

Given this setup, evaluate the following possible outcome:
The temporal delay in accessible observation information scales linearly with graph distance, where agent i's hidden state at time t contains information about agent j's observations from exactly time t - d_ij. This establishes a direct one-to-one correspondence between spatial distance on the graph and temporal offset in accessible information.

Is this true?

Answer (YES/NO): NO